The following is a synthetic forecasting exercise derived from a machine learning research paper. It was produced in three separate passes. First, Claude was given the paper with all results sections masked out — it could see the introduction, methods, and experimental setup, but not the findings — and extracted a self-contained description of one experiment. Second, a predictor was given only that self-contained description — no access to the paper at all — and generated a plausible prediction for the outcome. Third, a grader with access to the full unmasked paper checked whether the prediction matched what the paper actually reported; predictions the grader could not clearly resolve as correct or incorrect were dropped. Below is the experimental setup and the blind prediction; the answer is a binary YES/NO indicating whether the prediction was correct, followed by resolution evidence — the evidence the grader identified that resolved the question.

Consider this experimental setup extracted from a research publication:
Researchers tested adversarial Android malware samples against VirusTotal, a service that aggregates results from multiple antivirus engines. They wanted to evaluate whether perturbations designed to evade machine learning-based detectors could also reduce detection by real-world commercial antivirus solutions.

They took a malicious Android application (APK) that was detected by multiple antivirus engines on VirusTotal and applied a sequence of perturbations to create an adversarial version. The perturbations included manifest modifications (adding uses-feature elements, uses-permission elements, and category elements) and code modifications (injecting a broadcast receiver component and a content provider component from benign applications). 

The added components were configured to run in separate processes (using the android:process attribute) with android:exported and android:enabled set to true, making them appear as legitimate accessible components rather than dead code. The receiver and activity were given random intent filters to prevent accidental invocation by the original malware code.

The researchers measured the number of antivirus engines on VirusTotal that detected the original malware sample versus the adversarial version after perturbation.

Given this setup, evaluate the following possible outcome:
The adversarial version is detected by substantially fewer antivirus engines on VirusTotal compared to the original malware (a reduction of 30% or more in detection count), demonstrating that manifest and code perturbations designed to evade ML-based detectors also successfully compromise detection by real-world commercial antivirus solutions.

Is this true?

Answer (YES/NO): YES